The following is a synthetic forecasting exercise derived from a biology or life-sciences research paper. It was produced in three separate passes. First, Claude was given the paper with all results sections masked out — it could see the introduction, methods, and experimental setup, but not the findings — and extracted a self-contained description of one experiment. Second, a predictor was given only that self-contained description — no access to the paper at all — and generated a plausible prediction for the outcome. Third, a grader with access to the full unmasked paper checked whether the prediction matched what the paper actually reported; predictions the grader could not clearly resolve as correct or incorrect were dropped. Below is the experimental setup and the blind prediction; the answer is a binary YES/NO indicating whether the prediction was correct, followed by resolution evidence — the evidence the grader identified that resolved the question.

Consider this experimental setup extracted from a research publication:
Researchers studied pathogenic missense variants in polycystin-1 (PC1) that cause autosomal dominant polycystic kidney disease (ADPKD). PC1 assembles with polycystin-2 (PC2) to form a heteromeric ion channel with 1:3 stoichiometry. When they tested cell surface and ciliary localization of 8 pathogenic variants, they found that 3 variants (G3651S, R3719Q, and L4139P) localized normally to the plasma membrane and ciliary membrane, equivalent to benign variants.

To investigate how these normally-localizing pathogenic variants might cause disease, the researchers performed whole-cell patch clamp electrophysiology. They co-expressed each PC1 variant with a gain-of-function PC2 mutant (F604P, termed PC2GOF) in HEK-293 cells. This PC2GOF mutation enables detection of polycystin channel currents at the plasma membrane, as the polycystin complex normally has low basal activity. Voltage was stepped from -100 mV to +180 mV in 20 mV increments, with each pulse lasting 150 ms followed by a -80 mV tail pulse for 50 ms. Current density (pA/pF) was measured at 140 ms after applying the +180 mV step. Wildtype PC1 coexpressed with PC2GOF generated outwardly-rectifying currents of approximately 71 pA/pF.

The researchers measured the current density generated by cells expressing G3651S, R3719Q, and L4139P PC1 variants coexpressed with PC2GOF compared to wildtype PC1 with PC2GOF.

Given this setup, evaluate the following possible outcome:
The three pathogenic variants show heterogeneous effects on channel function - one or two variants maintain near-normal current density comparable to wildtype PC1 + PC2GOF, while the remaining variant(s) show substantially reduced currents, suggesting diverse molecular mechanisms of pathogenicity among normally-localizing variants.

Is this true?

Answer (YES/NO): NO